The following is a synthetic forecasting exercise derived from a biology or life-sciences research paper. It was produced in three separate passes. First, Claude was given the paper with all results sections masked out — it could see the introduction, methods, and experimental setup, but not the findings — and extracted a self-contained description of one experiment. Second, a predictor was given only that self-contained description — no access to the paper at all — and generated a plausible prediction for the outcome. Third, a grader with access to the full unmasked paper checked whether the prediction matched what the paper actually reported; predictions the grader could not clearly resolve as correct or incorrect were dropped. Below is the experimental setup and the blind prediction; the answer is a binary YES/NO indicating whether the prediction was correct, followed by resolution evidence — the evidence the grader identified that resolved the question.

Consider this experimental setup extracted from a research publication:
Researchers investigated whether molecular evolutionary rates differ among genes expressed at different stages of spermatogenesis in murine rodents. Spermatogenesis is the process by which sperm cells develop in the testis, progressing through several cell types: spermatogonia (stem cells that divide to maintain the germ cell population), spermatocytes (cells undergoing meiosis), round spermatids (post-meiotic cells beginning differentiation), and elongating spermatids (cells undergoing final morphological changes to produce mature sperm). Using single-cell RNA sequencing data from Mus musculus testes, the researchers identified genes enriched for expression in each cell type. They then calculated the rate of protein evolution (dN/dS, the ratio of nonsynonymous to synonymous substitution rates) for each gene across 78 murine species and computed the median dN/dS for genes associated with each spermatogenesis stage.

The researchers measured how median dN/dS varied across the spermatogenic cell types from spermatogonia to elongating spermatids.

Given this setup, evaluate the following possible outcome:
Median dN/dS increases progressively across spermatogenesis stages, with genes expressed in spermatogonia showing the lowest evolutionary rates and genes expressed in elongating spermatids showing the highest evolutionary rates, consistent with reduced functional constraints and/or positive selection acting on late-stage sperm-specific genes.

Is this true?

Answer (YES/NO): NO